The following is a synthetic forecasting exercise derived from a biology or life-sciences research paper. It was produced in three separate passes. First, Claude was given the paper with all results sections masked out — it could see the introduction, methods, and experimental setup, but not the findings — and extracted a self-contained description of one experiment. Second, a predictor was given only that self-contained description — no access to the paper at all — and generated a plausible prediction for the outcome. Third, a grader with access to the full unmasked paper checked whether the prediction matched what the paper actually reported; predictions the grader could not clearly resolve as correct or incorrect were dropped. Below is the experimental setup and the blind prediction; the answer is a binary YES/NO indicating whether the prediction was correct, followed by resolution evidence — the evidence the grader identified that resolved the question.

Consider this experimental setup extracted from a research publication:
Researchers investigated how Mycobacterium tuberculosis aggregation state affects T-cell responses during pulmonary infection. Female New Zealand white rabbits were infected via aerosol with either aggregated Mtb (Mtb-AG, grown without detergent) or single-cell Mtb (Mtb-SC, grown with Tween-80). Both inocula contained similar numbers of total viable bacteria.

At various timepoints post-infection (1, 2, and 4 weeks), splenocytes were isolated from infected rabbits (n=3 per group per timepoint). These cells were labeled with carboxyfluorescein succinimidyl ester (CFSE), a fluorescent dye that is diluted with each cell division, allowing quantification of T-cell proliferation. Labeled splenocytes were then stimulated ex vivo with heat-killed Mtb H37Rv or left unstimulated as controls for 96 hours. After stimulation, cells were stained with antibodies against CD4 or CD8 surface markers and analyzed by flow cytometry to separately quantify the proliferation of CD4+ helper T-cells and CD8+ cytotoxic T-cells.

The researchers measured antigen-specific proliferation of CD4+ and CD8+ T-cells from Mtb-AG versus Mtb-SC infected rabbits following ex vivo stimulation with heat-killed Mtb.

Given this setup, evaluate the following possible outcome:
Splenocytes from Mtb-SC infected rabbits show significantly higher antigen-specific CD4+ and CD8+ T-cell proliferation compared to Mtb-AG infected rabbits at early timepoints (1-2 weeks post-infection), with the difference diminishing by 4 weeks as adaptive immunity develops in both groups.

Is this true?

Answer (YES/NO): NO